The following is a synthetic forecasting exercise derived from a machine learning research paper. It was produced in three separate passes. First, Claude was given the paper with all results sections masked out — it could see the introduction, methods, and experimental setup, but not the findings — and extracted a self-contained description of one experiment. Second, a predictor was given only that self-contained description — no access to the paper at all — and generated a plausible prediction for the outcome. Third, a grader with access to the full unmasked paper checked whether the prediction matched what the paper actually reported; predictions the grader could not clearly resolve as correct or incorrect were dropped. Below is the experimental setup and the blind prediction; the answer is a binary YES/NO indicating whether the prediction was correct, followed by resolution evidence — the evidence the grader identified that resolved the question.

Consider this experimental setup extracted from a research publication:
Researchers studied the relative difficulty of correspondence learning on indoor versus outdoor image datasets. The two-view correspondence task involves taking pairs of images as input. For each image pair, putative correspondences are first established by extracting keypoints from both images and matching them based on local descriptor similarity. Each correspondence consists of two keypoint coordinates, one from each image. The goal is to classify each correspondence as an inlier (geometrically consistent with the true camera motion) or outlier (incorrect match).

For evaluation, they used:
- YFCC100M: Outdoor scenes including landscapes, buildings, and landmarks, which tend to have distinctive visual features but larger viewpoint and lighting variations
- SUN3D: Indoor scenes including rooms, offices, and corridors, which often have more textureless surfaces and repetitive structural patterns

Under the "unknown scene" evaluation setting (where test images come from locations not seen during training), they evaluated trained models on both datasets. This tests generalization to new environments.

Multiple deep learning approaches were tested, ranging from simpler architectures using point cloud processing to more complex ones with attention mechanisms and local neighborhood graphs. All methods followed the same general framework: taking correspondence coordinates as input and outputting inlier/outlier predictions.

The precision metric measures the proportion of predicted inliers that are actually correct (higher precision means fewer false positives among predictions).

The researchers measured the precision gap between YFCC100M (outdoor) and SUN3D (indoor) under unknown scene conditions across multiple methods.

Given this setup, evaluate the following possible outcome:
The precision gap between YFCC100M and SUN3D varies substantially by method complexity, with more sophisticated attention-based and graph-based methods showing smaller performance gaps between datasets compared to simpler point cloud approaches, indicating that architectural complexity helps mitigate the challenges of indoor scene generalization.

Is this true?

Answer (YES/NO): NO